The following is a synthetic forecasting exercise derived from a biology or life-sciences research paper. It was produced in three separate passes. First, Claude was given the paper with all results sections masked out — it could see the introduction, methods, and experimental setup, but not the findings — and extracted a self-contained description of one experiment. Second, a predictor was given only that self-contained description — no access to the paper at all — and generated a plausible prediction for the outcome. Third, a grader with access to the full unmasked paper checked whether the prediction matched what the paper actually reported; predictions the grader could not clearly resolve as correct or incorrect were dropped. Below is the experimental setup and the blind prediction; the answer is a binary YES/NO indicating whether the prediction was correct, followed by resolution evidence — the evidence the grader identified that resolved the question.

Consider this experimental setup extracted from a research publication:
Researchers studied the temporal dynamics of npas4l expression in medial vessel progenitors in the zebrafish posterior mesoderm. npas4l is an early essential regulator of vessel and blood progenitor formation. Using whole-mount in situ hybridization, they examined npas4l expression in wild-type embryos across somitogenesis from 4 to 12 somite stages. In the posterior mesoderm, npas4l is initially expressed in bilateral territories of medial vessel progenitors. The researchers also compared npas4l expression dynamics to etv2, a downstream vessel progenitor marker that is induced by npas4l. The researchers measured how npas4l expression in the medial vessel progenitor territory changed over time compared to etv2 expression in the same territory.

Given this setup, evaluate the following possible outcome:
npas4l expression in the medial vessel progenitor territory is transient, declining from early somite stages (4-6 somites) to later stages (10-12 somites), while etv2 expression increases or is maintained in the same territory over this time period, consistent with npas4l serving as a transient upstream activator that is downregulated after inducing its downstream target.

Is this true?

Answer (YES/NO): YES